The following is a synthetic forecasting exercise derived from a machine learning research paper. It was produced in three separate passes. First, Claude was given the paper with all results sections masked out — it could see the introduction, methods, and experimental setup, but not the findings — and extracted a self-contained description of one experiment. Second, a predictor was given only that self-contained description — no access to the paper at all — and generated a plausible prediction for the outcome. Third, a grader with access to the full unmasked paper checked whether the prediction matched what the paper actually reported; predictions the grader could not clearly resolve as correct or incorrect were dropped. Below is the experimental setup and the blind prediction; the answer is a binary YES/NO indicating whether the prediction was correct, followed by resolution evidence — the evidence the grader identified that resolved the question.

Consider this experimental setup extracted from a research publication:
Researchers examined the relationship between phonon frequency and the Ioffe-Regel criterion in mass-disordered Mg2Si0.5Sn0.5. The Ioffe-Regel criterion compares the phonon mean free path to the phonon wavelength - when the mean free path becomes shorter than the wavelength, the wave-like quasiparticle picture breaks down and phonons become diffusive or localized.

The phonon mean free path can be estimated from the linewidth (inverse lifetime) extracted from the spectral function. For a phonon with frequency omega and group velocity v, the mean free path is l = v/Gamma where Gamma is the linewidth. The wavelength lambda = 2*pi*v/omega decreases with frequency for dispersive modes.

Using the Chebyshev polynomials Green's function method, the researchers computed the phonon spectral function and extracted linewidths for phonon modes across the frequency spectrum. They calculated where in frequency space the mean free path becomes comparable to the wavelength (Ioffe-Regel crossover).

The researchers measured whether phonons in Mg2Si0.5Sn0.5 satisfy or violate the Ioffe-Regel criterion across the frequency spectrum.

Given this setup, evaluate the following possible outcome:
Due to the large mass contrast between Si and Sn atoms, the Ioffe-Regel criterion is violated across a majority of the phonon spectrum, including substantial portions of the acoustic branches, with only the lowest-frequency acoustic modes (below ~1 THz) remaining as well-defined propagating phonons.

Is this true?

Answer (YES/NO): NO